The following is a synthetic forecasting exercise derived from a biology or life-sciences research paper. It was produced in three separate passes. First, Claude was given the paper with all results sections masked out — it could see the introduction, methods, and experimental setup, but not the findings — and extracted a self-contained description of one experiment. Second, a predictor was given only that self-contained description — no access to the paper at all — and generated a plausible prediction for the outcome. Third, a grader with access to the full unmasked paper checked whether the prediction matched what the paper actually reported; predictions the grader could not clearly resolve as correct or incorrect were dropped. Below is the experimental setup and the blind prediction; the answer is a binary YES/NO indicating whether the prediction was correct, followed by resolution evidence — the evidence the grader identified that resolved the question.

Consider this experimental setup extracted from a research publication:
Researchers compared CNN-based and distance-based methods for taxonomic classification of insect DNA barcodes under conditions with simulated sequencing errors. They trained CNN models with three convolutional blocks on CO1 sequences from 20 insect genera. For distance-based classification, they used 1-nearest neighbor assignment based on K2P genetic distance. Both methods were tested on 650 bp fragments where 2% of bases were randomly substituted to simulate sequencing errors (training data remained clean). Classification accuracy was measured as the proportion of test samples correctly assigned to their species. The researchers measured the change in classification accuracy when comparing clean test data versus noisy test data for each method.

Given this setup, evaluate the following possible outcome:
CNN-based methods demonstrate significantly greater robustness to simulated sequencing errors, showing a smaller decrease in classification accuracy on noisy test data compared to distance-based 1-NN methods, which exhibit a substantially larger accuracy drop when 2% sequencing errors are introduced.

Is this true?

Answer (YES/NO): NO